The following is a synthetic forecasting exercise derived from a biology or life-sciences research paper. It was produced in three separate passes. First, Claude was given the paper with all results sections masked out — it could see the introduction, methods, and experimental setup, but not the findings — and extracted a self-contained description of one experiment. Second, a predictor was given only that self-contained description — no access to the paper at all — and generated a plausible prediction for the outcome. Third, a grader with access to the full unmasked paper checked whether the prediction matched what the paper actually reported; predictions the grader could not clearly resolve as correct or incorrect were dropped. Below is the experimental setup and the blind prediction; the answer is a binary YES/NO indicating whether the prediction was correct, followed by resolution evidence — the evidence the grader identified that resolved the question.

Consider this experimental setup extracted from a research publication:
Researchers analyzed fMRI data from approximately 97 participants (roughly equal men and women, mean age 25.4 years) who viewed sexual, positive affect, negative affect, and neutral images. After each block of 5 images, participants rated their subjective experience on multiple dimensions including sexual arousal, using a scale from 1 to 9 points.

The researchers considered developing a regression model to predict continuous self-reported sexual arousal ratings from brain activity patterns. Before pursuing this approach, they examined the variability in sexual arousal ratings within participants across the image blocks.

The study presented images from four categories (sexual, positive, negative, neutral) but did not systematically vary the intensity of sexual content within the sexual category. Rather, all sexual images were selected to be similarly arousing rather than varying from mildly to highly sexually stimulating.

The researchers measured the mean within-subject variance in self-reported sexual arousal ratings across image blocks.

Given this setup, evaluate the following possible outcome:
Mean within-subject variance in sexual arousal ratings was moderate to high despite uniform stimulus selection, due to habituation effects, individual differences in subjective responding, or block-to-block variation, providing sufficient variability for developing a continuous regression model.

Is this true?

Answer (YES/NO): NO